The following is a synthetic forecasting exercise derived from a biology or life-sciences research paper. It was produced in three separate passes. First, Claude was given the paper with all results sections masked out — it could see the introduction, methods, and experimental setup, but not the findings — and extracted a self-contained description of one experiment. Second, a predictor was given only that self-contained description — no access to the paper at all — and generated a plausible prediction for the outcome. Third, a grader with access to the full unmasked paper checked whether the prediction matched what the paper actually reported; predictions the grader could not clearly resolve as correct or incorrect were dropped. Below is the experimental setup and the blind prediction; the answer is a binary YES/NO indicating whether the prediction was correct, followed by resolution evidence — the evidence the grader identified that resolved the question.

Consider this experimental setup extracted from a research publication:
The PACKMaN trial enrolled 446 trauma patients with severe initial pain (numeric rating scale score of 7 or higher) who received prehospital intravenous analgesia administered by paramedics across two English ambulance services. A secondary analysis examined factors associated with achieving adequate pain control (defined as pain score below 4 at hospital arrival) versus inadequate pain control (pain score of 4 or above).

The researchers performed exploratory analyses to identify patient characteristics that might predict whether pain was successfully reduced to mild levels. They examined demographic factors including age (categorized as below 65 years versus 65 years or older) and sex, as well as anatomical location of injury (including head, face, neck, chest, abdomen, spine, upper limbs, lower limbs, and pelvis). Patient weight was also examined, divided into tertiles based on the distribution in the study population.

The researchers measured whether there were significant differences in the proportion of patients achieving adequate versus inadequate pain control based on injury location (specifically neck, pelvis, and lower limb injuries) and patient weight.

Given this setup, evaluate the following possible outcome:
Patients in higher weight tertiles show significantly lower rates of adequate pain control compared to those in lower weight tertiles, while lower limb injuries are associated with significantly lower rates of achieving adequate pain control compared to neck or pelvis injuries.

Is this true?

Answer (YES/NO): NO